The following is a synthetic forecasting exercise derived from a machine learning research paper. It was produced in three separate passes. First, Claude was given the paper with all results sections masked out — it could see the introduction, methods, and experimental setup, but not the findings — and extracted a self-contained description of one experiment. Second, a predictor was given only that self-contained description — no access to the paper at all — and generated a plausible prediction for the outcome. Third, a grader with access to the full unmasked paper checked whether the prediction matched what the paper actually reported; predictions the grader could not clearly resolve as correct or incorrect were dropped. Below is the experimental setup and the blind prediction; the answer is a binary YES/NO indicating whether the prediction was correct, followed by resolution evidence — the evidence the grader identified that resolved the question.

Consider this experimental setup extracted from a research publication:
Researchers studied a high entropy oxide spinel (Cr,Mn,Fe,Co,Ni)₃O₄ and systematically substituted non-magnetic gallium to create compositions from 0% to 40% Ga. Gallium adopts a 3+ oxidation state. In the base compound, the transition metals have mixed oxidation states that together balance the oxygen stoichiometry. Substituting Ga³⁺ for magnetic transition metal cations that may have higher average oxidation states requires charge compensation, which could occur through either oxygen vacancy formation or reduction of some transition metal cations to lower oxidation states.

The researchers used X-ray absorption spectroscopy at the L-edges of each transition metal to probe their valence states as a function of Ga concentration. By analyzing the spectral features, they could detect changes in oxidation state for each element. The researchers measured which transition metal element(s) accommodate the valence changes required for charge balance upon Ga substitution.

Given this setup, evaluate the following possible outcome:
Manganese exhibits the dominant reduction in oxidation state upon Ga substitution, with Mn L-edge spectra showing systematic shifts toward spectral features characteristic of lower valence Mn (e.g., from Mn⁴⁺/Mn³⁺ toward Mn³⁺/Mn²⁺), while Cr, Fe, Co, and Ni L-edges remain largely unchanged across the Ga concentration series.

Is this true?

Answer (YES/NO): YES